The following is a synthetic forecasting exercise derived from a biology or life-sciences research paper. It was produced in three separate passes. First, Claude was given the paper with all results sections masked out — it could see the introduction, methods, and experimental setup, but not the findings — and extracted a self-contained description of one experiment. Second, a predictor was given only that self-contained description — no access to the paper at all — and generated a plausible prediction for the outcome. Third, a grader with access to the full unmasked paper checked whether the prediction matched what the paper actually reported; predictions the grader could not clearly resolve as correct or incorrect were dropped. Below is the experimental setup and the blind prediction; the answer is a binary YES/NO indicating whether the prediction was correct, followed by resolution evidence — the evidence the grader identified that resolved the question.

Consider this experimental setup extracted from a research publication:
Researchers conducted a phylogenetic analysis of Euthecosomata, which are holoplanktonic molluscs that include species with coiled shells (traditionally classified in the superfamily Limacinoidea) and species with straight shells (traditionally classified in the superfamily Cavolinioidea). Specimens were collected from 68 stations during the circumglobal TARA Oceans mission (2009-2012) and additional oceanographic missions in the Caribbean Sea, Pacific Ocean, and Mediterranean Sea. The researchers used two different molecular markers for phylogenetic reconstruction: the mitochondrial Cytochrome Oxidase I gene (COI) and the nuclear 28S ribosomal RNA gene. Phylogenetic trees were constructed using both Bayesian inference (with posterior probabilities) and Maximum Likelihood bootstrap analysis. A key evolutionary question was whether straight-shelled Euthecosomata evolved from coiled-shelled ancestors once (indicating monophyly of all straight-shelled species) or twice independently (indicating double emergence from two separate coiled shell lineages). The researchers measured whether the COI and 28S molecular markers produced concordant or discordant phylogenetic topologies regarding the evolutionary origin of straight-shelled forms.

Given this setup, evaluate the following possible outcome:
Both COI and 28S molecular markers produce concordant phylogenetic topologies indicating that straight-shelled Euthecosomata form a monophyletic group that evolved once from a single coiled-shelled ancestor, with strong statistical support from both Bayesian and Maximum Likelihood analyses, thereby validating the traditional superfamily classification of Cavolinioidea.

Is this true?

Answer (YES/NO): NO